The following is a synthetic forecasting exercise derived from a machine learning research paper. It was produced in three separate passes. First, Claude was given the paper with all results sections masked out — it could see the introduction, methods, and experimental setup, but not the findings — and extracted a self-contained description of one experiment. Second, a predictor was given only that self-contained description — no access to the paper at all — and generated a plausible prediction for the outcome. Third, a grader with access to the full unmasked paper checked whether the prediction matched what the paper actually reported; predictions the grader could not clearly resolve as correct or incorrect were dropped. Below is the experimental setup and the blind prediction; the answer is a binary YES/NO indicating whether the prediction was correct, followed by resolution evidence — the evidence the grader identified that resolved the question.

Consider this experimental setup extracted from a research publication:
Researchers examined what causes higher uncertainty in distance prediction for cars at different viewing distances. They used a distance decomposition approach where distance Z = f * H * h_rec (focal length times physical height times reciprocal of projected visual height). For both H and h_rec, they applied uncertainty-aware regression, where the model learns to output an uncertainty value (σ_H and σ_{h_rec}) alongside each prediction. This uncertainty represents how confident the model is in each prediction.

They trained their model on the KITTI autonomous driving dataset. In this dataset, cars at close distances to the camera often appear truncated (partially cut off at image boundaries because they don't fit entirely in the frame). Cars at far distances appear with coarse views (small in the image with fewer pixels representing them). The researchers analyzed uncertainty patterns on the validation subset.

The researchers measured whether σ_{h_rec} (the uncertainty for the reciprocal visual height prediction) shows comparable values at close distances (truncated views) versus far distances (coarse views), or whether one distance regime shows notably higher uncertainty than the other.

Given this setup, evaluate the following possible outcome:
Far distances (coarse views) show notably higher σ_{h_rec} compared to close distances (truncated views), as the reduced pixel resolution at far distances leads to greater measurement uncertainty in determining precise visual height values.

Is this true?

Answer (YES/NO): YES